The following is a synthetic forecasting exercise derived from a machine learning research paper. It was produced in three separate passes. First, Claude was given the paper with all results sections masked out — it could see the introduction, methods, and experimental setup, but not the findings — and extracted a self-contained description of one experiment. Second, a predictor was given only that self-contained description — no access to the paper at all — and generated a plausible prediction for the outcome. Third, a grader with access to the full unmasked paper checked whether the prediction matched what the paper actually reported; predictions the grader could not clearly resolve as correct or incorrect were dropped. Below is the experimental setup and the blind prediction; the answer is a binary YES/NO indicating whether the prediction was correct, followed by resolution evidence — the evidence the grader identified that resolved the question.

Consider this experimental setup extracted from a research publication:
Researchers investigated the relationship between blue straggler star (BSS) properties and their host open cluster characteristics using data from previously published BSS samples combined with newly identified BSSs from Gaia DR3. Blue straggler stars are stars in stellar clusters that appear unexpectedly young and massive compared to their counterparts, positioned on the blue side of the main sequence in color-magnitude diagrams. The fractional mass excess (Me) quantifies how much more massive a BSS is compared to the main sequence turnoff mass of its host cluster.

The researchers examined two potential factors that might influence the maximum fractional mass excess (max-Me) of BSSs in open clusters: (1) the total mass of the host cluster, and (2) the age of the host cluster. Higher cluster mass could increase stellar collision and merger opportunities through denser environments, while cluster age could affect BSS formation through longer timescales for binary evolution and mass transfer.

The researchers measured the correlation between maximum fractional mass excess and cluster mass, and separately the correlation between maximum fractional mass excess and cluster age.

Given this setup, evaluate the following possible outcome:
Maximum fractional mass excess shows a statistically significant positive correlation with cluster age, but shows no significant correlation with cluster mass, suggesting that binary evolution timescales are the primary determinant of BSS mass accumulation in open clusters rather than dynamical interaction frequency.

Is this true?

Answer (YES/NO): NO